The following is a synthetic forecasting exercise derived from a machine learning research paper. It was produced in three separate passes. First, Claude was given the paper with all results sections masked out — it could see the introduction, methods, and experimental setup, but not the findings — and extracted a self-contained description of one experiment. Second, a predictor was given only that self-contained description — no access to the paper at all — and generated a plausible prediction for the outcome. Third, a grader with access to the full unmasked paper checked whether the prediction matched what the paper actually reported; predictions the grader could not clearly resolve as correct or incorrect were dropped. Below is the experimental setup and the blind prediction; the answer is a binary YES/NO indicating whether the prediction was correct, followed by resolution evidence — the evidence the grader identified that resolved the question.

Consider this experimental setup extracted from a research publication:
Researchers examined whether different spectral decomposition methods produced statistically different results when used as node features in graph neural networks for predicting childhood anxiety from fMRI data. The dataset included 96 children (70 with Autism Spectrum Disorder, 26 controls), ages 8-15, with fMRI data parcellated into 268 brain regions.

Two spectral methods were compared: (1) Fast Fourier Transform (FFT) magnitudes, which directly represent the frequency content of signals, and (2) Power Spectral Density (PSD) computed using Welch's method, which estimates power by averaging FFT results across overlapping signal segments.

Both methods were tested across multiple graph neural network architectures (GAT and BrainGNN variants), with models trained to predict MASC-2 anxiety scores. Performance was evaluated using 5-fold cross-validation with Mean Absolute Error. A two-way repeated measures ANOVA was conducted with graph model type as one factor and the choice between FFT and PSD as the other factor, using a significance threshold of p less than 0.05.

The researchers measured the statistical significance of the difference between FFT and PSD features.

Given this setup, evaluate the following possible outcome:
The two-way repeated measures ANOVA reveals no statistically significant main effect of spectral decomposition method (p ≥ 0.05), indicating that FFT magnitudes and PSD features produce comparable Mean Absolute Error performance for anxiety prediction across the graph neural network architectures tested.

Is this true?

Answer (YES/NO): YES